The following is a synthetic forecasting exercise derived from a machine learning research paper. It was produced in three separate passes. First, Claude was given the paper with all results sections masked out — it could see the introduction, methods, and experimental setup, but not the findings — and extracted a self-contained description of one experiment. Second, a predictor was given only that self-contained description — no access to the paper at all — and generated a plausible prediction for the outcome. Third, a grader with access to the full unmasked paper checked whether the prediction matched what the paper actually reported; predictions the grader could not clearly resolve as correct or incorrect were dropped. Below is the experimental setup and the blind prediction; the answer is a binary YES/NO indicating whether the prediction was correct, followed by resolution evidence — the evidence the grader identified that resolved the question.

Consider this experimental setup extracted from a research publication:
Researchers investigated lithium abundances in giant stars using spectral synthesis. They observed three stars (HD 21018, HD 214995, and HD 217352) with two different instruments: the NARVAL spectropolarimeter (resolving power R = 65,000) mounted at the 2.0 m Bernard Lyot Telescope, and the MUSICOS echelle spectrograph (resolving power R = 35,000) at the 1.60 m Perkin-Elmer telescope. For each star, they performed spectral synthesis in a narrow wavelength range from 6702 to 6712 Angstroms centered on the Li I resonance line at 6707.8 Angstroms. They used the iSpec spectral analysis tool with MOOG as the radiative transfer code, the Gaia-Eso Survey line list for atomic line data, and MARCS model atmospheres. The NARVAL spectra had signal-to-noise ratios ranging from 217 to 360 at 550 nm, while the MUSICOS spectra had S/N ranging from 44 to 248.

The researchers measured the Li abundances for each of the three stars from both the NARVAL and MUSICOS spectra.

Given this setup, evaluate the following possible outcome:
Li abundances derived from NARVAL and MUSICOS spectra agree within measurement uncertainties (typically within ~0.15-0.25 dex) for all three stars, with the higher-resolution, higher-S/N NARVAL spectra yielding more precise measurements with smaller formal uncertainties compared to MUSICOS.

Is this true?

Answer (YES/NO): NO